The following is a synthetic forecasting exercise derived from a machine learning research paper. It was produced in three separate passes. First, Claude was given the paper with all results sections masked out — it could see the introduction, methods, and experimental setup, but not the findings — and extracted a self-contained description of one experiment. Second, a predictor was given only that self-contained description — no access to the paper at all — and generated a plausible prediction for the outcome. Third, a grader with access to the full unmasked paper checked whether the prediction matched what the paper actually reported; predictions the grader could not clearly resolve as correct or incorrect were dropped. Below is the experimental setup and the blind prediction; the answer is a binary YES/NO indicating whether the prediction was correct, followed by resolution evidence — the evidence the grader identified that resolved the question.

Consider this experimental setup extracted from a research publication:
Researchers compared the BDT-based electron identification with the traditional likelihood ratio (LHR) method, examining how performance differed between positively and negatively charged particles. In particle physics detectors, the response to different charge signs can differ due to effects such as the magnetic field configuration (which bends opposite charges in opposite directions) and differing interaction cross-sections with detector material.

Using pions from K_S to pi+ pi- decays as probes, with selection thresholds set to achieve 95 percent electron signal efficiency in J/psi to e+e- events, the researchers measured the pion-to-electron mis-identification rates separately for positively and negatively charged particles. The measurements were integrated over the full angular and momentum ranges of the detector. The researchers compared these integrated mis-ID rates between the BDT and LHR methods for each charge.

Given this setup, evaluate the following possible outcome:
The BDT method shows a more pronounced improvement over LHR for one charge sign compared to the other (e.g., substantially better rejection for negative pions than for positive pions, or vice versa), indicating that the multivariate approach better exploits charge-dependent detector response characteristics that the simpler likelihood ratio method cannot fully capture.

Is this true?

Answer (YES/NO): NO